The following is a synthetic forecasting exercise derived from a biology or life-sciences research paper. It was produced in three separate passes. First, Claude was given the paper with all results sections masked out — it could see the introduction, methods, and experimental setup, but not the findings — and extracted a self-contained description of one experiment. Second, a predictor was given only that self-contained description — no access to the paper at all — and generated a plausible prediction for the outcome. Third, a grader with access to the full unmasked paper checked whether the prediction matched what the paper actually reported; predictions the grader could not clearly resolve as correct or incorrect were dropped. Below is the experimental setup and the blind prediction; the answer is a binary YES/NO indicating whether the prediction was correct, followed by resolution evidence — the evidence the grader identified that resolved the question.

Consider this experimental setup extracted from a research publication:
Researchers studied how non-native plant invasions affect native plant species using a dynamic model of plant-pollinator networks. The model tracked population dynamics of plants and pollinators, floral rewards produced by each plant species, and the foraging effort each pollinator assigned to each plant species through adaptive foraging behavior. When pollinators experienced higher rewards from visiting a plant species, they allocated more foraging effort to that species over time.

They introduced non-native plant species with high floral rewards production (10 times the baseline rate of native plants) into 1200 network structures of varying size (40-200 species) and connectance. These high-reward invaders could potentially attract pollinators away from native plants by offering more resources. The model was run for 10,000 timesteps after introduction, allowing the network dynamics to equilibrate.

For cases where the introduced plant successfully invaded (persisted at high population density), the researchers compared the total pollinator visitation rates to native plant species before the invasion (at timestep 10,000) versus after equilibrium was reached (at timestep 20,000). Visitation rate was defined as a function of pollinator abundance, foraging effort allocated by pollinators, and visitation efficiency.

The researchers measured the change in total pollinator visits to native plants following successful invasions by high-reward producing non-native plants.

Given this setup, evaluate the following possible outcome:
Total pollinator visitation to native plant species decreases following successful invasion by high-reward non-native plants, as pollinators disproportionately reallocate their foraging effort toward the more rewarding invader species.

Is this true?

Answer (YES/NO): YES